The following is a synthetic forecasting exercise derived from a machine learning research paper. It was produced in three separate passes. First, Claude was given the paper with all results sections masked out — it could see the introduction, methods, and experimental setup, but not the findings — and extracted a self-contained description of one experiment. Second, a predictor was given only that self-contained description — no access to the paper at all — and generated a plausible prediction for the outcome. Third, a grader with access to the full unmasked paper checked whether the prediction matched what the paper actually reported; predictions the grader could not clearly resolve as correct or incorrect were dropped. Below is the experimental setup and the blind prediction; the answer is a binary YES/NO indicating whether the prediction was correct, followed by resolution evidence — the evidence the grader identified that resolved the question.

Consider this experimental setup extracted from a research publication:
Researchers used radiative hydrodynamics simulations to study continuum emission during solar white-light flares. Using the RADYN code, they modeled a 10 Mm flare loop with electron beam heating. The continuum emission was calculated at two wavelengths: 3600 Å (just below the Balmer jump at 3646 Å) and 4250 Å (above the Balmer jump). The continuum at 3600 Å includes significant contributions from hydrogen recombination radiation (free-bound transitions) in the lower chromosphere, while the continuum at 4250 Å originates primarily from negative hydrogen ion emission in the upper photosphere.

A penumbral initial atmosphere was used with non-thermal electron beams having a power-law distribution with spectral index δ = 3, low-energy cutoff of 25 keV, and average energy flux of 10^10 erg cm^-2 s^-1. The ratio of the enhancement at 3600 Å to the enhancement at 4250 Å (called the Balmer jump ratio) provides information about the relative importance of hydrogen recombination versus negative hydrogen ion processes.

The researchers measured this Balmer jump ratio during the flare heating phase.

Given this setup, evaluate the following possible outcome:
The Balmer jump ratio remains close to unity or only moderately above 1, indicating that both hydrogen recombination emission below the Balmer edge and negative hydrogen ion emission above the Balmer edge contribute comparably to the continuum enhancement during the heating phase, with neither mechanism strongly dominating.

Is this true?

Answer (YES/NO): NO